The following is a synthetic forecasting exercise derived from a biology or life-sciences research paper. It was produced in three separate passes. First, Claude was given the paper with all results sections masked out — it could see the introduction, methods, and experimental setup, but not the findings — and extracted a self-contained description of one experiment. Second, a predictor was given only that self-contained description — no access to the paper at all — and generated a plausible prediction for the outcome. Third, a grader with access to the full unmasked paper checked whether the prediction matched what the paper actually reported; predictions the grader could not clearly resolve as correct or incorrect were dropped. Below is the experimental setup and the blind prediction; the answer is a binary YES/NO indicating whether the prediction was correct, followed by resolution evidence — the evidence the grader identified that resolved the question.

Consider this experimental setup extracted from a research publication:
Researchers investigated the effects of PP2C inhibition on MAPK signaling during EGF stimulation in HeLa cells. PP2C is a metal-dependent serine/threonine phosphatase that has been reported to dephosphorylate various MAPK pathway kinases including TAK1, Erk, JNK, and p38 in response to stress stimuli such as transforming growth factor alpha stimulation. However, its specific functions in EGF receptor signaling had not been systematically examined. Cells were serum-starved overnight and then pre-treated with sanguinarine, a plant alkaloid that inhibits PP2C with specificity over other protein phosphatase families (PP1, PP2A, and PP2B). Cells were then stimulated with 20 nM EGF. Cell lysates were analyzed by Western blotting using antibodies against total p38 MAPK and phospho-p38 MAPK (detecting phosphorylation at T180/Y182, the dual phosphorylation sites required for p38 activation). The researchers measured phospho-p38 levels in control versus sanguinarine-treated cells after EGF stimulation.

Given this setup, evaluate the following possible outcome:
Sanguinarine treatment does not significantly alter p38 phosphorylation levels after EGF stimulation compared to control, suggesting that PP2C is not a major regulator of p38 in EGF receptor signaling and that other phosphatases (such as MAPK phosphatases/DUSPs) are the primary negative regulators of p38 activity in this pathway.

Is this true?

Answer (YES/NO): NO